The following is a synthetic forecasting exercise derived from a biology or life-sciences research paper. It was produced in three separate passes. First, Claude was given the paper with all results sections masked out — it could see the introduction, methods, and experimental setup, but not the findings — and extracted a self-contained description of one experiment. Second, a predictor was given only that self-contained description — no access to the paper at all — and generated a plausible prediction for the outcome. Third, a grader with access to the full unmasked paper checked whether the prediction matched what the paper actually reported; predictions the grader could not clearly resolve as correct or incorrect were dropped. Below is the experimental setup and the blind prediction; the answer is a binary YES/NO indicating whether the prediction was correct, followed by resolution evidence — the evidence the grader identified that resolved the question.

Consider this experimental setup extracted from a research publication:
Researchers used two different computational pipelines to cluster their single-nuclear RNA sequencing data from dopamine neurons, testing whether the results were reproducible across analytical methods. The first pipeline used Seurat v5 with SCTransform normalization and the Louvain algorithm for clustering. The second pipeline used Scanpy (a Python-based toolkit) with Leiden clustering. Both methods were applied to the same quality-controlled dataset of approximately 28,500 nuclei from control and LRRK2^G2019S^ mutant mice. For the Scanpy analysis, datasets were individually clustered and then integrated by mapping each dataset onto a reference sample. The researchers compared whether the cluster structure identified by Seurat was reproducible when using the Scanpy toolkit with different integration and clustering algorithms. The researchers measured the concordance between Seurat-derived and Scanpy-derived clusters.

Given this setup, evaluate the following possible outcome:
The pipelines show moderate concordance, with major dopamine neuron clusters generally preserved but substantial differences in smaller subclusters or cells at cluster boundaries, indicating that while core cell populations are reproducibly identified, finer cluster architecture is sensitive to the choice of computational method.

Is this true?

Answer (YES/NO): NO